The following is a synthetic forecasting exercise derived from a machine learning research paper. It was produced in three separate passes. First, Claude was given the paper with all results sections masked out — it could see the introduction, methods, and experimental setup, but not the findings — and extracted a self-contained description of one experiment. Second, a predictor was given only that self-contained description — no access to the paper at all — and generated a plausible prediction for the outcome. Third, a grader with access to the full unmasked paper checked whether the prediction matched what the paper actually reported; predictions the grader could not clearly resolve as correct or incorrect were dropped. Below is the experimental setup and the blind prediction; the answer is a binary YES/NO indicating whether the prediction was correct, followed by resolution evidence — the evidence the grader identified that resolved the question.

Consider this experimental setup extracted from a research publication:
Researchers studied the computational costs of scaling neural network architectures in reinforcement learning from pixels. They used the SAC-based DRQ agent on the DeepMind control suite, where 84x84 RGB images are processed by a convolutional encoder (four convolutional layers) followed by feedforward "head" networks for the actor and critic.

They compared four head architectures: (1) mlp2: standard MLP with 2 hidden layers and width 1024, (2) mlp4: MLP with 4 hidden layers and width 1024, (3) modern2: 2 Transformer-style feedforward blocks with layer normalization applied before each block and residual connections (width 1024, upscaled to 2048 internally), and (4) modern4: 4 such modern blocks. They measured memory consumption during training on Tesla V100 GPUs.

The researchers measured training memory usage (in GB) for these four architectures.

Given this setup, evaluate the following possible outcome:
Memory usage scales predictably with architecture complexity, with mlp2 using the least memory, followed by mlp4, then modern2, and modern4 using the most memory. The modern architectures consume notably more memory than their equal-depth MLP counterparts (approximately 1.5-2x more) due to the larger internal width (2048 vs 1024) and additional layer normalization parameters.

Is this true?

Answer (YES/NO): NO